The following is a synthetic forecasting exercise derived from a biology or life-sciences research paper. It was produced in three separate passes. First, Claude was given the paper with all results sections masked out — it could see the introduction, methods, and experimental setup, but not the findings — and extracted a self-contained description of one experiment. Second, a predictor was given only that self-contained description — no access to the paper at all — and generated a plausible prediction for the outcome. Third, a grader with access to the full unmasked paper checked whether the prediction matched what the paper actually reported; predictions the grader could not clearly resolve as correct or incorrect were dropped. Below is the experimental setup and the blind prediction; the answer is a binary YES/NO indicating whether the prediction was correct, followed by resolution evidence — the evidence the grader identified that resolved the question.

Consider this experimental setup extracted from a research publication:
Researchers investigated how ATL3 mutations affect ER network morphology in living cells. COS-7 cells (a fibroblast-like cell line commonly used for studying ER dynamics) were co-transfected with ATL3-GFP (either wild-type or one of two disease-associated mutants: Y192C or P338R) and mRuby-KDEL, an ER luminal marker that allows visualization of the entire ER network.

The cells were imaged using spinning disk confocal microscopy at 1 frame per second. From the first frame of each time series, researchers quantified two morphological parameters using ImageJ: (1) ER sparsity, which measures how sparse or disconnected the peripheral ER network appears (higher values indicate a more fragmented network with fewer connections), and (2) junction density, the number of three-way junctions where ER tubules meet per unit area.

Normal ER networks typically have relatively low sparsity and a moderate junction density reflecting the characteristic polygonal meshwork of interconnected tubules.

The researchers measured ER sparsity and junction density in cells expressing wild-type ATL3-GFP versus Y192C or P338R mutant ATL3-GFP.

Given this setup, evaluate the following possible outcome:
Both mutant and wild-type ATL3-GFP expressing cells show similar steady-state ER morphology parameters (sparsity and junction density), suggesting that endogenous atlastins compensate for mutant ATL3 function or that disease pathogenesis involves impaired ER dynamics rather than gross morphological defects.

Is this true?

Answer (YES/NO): NO